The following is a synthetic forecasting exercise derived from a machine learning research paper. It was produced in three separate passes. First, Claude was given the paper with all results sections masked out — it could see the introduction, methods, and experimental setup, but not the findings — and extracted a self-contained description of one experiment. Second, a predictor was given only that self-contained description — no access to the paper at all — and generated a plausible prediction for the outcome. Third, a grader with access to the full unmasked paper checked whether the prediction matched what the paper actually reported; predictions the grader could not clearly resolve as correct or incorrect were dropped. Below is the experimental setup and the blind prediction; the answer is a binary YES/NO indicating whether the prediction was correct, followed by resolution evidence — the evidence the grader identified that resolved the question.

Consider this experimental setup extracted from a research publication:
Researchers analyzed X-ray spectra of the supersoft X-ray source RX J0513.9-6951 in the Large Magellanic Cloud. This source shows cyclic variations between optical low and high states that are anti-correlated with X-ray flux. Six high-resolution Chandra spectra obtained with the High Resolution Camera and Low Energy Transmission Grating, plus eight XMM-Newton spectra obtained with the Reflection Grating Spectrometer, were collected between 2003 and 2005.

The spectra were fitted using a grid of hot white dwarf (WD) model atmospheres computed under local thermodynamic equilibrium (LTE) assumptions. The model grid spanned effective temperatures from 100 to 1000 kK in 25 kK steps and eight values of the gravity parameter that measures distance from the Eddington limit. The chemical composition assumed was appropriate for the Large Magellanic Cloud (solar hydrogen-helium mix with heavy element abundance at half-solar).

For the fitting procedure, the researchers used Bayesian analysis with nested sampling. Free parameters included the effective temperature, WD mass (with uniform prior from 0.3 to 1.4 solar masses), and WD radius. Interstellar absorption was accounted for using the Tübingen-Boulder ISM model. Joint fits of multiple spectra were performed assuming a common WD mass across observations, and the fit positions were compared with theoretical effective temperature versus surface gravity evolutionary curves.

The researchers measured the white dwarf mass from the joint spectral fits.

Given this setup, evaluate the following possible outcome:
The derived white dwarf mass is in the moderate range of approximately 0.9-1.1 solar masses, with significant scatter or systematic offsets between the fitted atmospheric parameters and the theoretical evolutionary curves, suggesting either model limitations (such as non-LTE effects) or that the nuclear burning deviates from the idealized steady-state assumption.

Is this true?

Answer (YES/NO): NO